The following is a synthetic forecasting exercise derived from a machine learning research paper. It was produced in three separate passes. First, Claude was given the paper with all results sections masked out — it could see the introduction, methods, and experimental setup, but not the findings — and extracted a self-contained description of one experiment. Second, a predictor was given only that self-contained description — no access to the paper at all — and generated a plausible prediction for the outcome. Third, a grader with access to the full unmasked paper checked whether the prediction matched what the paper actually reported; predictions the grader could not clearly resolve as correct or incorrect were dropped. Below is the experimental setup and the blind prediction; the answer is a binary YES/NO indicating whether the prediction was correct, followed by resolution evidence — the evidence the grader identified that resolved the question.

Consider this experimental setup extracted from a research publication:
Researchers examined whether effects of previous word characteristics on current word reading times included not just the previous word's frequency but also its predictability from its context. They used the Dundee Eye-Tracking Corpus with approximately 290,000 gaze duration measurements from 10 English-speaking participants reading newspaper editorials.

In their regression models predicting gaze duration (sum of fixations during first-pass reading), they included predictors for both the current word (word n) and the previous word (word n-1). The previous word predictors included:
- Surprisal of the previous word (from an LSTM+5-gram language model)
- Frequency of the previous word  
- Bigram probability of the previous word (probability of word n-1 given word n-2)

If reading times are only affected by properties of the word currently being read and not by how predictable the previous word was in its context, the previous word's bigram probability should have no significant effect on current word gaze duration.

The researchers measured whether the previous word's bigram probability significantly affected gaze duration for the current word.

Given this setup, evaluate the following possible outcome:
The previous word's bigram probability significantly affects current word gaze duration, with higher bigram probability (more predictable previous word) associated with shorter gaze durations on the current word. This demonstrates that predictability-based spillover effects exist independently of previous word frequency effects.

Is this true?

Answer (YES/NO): NO